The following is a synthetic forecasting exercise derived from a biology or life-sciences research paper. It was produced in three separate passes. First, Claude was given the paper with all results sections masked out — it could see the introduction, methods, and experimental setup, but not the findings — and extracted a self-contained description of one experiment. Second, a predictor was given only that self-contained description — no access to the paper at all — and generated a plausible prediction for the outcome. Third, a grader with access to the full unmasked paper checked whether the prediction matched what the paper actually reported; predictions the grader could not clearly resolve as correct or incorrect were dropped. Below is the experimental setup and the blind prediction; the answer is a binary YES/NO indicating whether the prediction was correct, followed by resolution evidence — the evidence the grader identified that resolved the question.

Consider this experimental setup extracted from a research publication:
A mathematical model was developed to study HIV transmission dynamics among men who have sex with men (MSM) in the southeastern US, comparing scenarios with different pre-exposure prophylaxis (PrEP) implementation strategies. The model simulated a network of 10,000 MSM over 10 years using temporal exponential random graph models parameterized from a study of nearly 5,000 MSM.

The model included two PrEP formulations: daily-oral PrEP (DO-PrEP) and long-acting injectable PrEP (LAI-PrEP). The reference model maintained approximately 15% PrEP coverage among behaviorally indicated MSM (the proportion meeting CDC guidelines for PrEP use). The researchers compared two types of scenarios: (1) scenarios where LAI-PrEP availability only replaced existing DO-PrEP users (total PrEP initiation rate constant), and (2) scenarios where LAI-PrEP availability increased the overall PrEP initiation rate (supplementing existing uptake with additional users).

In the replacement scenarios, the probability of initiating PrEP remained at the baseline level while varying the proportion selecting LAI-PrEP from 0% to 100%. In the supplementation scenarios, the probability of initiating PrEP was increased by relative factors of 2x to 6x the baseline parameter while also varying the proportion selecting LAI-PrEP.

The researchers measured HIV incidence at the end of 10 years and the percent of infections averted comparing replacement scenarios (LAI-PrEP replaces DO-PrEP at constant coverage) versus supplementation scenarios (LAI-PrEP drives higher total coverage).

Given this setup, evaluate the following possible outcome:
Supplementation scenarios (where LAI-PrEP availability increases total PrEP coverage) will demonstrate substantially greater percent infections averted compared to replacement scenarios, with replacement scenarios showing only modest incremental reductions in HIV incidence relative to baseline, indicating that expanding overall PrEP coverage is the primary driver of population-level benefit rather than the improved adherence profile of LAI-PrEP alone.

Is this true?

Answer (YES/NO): YES